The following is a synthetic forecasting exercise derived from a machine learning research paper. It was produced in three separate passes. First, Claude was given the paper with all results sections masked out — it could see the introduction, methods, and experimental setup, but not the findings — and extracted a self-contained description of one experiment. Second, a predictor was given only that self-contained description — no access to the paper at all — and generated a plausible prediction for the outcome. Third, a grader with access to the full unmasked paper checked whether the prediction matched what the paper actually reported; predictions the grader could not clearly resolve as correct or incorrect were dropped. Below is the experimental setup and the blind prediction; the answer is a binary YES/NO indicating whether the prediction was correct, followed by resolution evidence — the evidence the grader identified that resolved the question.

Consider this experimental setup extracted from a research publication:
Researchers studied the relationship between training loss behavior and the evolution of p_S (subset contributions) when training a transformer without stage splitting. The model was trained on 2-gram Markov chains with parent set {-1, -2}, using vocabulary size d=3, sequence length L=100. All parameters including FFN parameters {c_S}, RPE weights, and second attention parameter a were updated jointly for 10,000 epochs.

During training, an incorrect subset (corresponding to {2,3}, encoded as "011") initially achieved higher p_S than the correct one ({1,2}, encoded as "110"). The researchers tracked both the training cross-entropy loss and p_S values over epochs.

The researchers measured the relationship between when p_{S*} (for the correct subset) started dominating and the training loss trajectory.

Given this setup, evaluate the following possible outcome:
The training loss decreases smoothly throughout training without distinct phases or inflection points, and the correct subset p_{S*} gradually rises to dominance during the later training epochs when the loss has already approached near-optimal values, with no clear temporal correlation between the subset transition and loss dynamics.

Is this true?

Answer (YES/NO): NO